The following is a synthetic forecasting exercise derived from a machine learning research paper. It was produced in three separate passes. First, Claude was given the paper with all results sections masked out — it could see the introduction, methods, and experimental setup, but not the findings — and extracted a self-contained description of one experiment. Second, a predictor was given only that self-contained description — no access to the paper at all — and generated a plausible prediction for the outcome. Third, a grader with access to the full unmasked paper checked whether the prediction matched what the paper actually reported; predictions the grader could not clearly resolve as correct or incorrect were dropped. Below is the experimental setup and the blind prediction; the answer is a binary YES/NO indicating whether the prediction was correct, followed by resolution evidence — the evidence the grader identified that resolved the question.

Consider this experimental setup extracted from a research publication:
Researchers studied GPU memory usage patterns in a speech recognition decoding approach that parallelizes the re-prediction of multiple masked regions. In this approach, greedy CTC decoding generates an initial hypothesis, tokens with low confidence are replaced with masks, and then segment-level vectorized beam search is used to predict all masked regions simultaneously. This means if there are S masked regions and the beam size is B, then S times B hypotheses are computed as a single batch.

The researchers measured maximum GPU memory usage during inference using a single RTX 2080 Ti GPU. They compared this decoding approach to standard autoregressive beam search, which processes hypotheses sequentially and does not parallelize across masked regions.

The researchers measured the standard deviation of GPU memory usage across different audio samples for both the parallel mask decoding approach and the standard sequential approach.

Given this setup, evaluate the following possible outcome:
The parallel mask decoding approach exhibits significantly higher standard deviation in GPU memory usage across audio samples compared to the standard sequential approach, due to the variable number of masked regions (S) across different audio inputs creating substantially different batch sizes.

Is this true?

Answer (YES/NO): YES